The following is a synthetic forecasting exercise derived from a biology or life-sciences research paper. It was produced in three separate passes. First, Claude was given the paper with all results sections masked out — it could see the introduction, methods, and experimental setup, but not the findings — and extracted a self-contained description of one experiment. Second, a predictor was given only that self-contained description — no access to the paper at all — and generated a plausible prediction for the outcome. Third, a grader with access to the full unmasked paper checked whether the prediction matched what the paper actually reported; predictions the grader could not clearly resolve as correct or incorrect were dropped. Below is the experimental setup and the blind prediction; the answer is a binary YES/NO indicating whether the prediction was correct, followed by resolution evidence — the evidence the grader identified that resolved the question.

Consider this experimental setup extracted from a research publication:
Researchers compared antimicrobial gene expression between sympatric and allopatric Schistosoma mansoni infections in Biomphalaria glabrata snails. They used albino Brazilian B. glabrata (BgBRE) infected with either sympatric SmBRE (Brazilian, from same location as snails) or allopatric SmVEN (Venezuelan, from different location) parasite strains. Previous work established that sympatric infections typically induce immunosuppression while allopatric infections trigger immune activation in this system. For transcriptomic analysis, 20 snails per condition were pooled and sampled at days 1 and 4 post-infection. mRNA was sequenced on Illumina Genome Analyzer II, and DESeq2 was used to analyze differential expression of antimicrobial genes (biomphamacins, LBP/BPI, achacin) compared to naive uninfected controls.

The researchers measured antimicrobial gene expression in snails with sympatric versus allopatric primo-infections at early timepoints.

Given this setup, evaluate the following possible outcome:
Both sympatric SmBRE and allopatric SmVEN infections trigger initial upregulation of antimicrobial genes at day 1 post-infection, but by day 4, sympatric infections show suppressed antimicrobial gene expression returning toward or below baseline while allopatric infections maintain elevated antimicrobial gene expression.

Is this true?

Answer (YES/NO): NO